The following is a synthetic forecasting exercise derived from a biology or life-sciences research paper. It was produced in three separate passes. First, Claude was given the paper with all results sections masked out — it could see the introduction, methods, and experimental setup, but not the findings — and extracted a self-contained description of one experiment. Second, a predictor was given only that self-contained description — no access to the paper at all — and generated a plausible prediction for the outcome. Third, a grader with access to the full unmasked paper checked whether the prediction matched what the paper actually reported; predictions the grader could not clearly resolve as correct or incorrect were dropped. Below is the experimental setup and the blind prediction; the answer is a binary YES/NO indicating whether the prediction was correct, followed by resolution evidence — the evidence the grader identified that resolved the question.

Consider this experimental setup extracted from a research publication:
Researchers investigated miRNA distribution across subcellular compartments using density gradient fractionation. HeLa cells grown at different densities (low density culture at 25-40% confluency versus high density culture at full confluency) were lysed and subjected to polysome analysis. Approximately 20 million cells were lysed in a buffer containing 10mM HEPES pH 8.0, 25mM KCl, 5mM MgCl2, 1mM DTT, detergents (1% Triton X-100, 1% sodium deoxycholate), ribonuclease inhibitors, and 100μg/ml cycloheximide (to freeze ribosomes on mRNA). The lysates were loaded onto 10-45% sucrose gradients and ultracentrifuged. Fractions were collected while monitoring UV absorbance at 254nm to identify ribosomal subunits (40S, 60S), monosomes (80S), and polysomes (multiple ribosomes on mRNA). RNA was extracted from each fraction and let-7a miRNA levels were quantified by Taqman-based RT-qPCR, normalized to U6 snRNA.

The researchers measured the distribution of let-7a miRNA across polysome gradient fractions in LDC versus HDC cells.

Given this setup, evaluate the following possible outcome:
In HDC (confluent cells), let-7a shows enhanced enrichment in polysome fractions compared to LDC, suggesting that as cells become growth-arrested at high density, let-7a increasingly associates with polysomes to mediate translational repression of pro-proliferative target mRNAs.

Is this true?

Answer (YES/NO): YES